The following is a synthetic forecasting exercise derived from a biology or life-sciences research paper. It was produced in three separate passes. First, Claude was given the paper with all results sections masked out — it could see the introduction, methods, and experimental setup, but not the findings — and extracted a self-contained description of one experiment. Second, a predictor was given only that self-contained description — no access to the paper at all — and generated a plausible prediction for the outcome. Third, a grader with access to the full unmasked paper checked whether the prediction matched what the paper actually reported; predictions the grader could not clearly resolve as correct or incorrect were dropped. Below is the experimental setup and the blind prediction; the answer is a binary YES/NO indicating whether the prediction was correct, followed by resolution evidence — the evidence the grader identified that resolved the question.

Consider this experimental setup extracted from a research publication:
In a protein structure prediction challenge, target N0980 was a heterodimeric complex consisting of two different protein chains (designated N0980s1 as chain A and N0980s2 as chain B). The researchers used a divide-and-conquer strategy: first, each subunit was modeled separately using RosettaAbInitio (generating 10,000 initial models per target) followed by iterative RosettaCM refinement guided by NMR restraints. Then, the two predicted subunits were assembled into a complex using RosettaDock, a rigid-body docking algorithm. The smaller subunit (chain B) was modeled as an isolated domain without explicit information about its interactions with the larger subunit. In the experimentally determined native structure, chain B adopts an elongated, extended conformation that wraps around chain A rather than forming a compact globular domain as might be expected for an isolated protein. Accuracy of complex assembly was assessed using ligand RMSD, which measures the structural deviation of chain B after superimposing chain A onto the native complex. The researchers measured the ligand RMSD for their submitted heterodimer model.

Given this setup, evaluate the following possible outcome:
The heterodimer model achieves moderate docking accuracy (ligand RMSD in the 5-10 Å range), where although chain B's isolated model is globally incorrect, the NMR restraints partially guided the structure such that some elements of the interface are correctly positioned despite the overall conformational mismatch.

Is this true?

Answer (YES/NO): NO